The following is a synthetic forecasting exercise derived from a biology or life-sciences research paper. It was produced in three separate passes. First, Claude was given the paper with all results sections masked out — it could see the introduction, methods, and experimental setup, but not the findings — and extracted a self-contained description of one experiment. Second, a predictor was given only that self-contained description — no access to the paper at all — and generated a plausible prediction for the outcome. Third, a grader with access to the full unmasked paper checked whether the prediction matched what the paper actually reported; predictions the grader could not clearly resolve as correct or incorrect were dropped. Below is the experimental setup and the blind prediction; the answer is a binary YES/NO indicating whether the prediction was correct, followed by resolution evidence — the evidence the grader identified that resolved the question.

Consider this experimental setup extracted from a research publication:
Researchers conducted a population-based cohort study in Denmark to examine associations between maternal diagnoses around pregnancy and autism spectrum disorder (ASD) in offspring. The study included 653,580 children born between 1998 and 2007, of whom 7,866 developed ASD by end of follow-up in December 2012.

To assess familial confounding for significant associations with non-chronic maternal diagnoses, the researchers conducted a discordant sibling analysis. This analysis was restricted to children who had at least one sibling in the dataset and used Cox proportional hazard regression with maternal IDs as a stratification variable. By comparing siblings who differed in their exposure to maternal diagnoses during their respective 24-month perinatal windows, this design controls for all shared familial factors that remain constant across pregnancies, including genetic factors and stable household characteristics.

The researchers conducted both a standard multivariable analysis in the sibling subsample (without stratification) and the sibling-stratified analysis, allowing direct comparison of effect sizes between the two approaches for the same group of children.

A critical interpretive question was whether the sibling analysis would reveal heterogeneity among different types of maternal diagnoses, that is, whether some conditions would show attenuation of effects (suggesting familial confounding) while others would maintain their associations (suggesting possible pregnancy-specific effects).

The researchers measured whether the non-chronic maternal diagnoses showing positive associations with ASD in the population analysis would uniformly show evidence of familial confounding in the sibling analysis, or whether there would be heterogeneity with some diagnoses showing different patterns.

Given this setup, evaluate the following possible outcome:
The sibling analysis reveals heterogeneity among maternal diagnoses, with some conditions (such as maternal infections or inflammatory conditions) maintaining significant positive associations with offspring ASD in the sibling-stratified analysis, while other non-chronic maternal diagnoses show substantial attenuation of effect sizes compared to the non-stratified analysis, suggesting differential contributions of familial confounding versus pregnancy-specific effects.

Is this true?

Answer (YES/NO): NO